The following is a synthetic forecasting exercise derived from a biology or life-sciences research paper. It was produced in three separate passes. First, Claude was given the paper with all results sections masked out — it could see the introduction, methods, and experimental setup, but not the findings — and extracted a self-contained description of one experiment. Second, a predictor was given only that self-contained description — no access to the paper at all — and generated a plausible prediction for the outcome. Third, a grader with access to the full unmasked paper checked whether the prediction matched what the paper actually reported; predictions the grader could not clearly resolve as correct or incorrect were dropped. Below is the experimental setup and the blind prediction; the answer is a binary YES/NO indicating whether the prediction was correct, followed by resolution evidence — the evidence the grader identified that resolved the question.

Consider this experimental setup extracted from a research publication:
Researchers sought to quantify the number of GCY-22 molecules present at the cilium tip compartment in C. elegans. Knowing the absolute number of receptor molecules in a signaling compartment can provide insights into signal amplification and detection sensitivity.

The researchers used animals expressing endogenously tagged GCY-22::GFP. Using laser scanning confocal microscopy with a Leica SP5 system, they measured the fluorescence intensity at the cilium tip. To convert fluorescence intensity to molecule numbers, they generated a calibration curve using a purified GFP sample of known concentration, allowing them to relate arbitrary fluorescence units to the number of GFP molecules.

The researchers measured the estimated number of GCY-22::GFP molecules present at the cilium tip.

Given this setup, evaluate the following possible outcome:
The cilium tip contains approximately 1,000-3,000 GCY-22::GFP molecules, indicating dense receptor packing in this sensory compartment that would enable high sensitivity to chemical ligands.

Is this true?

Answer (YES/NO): NO